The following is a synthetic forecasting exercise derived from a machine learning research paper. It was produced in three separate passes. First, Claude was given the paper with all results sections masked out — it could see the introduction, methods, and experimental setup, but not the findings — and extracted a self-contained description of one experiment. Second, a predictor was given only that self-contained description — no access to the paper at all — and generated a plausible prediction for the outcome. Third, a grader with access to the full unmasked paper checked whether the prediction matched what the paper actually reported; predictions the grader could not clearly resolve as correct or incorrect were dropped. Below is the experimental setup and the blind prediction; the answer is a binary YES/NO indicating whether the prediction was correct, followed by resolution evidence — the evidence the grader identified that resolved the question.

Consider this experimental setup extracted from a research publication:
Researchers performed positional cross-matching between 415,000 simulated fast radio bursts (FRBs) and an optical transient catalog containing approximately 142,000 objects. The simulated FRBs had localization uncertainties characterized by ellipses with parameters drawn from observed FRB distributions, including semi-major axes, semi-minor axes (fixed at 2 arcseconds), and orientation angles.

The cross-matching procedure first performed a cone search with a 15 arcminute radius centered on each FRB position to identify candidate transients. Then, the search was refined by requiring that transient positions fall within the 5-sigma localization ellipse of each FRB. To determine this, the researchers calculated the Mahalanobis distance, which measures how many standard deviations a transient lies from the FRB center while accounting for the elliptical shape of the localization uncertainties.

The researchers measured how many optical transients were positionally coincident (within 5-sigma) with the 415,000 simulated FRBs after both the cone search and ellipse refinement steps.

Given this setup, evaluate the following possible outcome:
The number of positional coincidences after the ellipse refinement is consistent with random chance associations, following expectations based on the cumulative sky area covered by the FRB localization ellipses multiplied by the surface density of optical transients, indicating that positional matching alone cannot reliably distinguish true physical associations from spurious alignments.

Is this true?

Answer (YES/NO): YES